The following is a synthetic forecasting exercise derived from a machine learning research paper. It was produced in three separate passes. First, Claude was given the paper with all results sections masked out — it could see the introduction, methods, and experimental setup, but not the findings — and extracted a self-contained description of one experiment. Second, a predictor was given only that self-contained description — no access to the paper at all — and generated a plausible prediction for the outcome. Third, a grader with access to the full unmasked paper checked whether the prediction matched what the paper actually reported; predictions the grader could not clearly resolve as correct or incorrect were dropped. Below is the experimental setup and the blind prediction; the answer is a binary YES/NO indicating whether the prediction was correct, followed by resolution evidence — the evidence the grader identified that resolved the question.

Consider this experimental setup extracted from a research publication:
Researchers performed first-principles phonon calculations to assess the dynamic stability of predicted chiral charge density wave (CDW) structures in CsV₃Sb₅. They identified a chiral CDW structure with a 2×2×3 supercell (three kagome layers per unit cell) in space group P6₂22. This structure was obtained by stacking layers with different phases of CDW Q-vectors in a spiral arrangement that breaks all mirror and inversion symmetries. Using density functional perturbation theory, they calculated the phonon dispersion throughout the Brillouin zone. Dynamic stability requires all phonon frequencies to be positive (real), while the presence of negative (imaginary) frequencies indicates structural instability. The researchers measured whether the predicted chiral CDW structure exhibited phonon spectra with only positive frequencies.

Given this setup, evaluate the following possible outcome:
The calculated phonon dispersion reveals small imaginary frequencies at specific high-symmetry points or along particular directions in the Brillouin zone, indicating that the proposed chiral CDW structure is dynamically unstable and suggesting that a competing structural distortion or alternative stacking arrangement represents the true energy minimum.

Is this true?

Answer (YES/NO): NO